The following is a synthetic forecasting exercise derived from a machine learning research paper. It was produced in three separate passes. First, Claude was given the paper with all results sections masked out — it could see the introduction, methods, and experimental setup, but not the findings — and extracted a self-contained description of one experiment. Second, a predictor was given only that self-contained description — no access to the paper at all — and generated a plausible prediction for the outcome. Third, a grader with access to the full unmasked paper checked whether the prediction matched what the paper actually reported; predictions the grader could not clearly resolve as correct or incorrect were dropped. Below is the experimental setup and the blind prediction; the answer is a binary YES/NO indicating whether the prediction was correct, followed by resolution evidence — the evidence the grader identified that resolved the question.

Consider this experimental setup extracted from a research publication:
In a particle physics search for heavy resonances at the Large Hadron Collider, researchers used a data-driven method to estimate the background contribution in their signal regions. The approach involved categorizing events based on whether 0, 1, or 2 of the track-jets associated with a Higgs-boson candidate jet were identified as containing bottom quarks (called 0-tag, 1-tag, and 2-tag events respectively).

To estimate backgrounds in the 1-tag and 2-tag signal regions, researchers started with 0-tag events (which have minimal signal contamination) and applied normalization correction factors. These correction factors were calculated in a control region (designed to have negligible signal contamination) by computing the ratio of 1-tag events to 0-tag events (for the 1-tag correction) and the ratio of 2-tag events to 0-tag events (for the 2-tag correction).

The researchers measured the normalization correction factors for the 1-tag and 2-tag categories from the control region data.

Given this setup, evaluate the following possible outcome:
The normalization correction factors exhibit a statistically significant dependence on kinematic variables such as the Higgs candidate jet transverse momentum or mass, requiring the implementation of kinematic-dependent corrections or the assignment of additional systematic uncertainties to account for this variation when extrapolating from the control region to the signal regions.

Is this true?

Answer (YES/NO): NO